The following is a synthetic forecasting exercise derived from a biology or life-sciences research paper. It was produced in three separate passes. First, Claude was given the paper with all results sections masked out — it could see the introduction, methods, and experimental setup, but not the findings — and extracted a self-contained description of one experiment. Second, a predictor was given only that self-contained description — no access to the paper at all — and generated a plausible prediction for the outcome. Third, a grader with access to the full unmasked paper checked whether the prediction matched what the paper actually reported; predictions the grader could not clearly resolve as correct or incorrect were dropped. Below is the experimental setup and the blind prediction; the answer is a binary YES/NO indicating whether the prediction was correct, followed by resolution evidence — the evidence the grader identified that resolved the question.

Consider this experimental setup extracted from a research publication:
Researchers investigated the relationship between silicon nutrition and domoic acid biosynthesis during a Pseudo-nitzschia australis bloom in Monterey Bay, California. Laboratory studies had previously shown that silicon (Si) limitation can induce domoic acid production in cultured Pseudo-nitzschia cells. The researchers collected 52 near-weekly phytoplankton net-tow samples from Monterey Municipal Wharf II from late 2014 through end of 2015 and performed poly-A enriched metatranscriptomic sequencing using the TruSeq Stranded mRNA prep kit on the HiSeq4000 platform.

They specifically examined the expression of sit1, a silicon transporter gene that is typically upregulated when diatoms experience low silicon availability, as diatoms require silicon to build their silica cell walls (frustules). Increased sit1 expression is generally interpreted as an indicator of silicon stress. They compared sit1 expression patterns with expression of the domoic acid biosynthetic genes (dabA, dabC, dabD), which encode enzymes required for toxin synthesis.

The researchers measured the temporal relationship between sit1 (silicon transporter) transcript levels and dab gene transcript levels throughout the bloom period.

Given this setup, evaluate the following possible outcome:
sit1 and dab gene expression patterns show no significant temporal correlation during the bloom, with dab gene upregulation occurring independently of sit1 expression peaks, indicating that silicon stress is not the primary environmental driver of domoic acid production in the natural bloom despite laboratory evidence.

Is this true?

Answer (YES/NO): NO